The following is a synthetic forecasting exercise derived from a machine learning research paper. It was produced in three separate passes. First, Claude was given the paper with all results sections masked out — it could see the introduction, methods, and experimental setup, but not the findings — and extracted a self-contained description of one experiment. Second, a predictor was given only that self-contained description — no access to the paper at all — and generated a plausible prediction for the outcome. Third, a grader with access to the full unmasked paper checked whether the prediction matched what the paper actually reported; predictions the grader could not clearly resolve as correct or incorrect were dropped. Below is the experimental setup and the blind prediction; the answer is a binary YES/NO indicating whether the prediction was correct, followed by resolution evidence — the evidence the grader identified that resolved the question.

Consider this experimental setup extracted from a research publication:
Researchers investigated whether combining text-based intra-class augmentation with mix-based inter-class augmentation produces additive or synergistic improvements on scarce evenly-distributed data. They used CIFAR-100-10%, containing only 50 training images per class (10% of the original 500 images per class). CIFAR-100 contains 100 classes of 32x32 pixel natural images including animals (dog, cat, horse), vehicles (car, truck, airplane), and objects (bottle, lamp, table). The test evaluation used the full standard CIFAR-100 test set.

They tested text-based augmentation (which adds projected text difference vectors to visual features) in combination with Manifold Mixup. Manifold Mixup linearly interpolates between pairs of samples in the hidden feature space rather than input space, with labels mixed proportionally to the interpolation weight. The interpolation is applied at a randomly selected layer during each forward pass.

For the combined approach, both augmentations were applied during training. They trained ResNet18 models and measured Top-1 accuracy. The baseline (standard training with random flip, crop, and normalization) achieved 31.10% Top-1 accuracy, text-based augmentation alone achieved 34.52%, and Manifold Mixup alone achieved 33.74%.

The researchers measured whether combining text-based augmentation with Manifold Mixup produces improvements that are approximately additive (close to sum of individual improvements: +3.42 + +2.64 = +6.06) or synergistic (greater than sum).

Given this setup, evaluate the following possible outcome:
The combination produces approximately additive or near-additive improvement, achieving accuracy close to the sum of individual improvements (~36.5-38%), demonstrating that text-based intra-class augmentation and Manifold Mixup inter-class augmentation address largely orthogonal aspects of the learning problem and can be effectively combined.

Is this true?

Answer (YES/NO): NO